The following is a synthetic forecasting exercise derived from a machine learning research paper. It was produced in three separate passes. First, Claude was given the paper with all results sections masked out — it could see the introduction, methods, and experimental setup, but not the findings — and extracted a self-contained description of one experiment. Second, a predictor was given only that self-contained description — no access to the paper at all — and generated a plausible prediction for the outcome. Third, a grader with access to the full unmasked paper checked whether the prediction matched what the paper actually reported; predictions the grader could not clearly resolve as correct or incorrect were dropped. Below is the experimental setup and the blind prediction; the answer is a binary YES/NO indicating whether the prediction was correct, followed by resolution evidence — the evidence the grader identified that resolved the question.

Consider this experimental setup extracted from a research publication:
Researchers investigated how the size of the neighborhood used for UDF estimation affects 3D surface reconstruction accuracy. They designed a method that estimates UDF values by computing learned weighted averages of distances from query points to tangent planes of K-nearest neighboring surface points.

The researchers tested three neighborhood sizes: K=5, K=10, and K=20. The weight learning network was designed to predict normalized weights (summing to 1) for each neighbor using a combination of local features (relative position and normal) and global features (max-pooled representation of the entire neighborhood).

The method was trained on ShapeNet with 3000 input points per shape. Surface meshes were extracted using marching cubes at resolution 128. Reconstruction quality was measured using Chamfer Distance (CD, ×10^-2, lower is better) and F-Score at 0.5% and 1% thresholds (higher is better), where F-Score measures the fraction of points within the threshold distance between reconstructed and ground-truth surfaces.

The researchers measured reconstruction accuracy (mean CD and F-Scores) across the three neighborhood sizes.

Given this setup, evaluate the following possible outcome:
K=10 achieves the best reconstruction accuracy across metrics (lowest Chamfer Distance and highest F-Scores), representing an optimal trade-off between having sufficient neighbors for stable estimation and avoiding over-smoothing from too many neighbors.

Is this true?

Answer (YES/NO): NO